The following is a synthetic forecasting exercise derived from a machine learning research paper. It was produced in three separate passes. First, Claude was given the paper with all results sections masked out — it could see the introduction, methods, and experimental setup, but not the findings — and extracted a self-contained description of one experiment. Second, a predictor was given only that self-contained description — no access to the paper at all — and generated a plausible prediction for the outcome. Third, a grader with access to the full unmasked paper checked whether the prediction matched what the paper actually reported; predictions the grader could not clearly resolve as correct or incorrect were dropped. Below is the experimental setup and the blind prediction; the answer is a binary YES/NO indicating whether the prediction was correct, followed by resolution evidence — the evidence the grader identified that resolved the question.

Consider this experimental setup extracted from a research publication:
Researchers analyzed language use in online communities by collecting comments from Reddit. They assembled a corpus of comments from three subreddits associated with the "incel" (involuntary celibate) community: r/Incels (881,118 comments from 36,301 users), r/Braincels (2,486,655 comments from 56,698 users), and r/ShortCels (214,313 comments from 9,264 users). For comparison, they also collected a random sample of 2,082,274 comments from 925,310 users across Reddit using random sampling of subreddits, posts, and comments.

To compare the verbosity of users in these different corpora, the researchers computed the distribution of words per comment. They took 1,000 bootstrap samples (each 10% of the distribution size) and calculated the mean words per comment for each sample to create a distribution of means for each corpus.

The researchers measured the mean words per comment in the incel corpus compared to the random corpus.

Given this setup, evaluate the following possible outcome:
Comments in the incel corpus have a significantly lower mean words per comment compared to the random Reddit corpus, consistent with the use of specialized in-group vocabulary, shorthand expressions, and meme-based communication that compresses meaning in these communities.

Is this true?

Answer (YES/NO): YES